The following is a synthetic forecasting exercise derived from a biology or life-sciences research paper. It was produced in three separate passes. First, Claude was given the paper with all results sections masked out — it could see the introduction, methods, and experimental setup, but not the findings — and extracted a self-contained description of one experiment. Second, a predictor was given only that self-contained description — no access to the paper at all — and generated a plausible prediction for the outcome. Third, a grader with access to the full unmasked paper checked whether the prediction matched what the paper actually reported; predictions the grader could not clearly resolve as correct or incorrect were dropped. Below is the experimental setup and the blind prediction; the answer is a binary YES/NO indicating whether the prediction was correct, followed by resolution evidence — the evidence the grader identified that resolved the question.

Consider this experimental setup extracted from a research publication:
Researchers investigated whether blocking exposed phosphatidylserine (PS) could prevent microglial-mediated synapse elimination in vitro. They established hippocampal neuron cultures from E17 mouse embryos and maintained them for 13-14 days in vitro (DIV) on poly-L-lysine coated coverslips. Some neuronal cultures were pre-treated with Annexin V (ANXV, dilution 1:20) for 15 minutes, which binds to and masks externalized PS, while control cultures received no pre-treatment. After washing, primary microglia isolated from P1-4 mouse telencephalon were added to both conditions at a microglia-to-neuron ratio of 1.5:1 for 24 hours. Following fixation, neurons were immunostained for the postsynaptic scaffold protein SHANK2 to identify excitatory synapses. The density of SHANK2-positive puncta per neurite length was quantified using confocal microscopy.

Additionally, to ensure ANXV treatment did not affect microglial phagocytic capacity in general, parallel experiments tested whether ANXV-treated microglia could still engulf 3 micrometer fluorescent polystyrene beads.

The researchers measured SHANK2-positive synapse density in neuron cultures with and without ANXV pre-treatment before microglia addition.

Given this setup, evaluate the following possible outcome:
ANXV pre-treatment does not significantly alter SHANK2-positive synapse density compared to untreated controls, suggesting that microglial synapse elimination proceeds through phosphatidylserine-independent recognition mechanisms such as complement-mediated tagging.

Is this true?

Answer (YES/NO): NO